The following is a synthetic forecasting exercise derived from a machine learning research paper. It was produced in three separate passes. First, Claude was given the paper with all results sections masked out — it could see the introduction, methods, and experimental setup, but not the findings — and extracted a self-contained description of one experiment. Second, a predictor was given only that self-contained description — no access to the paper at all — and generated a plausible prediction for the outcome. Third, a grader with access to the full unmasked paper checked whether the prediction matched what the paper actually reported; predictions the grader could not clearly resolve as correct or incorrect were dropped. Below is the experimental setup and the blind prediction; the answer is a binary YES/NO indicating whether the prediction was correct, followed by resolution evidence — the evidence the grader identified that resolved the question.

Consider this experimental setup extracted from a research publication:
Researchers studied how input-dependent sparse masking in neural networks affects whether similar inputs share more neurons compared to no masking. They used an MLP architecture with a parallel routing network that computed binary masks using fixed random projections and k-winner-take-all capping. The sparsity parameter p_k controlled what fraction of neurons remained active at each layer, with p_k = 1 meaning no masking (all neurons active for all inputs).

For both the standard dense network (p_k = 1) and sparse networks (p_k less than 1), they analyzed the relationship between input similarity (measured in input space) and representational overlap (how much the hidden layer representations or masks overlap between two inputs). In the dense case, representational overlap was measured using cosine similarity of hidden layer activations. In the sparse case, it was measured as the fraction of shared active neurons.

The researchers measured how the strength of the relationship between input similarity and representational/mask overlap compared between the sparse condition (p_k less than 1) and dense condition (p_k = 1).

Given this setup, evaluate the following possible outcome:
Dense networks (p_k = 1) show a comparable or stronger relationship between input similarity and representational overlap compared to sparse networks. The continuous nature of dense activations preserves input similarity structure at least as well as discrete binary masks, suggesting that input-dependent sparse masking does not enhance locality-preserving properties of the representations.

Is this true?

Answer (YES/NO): NO